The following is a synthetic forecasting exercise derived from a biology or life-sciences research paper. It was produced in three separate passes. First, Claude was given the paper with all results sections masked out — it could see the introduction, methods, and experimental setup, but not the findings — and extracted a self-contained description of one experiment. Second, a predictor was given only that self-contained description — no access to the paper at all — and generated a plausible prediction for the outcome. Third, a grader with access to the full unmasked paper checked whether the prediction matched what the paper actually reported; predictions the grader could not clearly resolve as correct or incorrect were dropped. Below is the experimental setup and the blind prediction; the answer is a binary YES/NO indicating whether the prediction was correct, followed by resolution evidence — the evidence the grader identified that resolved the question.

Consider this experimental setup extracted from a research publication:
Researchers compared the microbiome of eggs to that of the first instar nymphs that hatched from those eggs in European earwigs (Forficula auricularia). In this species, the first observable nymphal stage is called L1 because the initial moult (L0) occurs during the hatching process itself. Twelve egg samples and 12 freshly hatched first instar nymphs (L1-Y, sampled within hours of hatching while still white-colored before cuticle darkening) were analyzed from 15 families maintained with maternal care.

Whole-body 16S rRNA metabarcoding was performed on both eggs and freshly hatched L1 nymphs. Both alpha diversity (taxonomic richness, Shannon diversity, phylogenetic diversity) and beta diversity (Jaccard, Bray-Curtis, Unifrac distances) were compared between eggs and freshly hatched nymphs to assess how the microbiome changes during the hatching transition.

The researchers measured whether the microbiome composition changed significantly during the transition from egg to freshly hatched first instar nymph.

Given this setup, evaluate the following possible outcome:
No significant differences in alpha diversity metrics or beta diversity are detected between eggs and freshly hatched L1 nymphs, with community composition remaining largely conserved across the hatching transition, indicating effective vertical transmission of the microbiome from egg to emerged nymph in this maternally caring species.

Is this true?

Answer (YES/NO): YES